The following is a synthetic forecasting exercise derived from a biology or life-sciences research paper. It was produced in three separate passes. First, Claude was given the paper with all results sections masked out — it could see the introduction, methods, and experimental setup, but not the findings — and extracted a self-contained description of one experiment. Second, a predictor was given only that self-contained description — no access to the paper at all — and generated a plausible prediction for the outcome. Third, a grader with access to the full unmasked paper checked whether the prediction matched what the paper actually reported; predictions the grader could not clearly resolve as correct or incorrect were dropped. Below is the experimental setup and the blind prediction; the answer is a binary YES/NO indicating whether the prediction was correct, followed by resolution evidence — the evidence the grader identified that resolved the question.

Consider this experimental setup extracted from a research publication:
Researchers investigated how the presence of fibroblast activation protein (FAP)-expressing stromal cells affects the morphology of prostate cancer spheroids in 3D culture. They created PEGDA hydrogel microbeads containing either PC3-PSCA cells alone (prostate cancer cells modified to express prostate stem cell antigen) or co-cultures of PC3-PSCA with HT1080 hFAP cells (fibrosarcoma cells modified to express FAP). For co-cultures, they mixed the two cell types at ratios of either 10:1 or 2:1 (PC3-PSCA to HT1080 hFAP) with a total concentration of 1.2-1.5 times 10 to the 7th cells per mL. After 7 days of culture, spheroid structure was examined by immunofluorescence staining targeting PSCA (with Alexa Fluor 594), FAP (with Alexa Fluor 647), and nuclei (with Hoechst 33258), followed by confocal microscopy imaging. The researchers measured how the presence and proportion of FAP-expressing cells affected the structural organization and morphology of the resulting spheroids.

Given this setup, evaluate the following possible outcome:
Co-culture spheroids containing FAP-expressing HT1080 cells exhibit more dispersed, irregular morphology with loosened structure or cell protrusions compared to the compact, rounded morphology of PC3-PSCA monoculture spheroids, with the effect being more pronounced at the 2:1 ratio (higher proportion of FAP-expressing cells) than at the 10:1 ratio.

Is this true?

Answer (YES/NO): NO